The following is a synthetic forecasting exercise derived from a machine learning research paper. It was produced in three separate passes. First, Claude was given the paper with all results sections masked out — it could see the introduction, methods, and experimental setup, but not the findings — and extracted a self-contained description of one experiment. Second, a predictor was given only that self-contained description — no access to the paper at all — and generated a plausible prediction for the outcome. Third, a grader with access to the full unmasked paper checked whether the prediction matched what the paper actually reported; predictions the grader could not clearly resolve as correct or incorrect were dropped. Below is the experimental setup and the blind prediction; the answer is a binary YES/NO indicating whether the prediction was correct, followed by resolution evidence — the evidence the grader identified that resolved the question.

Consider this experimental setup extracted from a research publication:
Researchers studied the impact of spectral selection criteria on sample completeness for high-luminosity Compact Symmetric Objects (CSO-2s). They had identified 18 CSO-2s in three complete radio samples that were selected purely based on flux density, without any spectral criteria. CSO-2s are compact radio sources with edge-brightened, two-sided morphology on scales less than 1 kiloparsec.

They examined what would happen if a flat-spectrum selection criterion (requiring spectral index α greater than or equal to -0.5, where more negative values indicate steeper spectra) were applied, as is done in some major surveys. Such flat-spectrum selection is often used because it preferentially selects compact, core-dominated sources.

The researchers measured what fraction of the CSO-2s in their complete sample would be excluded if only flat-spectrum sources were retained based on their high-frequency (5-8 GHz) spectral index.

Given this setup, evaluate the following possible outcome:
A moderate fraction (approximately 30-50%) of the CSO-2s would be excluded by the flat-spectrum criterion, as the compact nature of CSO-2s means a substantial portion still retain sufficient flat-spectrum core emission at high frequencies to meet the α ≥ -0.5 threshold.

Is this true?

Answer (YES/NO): YES